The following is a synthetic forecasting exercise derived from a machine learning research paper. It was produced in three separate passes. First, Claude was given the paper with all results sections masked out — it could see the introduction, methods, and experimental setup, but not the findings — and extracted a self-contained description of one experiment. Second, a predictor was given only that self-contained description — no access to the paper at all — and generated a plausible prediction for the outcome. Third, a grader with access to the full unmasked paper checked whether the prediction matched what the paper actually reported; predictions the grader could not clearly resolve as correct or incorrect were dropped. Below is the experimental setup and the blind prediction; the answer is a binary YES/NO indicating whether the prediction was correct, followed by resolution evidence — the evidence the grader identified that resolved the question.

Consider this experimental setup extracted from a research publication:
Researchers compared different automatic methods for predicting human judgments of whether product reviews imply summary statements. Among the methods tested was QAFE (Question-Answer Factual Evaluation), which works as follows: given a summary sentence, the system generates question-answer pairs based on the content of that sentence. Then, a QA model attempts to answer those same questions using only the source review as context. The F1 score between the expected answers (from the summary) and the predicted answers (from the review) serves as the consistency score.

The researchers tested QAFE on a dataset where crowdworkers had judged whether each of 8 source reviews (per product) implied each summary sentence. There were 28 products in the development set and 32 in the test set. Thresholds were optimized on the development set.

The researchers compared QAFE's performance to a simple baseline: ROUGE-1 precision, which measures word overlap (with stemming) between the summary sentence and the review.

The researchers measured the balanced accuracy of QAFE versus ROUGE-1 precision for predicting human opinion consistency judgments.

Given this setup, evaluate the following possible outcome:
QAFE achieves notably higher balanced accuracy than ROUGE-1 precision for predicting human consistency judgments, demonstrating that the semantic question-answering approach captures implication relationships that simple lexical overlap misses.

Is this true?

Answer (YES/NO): NO